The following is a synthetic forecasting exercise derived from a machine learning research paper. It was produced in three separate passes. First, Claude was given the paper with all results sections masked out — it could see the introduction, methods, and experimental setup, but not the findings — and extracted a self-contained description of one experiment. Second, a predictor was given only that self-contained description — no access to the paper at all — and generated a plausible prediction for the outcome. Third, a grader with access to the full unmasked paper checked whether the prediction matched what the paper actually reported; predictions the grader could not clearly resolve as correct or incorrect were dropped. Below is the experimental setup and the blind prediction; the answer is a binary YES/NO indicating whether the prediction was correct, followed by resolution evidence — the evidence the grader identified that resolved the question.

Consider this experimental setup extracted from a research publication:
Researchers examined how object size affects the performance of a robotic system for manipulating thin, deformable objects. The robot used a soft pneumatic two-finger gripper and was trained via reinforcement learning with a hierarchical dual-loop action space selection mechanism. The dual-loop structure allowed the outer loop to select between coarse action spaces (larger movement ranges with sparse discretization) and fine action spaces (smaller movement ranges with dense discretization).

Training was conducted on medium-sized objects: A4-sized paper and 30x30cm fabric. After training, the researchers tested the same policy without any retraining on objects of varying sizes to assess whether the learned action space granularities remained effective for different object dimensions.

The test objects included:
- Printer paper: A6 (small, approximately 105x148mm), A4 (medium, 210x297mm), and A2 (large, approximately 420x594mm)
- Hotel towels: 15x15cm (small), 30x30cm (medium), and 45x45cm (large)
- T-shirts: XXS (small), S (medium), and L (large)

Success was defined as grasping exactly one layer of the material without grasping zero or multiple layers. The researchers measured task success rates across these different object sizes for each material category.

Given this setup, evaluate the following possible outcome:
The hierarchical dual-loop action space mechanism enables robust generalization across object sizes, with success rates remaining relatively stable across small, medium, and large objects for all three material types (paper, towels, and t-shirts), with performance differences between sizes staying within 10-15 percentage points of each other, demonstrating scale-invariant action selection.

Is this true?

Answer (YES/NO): YES